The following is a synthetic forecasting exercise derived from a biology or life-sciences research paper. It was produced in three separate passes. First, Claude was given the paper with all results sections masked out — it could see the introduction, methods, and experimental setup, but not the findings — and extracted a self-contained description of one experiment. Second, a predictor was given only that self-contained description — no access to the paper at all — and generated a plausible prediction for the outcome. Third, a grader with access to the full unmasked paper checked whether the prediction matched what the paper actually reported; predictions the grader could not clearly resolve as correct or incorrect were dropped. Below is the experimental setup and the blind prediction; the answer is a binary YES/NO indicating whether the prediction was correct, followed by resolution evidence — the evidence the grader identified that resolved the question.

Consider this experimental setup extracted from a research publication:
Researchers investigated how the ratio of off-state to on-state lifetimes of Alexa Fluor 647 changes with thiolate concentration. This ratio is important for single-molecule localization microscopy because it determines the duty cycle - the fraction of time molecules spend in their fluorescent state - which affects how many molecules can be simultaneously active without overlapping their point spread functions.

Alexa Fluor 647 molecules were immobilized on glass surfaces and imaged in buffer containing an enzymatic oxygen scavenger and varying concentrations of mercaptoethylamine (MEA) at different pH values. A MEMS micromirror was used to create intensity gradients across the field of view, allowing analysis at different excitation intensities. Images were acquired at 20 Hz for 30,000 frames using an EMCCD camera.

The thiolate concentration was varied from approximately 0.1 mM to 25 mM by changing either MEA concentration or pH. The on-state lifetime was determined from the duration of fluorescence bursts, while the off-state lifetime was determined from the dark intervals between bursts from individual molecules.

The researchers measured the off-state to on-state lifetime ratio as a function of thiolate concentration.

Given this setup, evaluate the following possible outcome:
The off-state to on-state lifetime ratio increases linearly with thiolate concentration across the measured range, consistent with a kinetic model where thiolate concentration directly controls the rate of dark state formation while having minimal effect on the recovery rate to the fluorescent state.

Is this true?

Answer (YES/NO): NO